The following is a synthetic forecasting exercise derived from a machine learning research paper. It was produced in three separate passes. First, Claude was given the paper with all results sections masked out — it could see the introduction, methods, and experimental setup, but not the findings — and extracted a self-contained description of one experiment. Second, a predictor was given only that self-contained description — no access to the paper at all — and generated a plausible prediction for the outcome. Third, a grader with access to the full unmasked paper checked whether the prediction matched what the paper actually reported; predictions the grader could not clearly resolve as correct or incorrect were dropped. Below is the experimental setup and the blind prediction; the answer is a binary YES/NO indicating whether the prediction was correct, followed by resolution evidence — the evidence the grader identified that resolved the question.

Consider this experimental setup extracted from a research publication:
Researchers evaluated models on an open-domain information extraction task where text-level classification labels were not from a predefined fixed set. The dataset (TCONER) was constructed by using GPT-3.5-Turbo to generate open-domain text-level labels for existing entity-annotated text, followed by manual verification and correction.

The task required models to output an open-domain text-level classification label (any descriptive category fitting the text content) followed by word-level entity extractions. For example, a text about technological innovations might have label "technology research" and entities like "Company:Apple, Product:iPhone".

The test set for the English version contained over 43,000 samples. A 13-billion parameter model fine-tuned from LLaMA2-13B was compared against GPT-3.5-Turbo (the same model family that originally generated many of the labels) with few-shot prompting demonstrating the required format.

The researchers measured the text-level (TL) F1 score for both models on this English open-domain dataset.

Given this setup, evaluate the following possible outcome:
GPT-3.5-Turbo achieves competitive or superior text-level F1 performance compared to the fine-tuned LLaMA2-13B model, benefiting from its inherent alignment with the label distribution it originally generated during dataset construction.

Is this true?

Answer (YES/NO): NO